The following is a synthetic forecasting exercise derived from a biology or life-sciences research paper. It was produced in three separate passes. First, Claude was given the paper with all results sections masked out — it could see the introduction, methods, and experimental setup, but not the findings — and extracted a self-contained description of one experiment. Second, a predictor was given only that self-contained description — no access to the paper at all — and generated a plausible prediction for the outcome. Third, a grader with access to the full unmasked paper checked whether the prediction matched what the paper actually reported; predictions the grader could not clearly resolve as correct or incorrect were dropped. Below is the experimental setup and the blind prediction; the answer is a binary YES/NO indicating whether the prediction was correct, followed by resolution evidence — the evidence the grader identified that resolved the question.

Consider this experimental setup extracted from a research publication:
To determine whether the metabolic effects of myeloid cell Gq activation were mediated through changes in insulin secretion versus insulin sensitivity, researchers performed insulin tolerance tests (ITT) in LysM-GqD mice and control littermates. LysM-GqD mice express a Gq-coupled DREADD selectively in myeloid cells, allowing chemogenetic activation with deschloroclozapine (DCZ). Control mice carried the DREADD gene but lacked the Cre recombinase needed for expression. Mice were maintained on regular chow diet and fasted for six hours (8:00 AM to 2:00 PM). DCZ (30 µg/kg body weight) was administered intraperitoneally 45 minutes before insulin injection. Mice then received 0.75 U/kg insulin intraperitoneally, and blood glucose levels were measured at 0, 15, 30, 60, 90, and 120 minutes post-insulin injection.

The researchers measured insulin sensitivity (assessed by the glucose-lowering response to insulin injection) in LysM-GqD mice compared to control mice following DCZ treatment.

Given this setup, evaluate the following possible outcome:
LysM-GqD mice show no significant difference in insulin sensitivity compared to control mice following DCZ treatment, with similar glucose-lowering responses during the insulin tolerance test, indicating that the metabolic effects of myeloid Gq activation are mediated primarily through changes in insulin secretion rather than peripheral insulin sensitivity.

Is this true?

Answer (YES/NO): YES